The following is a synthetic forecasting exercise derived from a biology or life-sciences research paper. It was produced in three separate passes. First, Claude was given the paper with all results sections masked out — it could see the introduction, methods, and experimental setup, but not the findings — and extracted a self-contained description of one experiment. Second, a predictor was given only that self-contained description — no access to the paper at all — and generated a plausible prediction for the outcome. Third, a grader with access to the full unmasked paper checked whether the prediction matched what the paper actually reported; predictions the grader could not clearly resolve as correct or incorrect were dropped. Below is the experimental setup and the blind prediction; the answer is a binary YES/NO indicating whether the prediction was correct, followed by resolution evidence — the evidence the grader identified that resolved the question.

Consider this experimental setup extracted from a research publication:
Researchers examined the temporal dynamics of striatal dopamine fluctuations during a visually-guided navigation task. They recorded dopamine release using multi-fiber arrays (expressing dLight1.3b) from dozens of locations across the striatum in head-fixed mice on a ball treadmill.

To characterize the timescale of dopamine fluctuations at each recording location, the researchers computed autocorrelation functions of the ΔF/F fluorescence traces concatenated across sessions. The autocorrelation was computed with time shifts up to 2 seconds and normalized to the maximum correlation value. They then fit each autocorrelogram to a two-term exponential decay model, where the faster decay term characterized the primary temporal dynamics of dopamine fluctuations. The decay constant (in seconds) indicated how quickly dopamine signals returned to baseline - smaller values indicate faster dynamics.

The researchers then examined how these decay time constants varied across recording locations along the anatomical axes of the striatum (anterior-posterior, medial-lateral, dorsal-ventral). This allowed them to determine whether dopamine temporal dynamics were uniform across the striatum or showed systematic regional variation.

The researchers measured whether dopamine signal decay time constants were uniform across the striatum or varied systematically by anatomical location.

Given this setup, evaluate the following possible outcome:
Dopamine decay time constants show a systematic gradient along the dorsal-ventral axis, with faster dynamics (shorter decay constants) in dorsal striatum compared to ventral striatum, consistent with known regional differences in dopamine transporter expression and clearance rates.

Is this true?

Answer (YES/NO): YES